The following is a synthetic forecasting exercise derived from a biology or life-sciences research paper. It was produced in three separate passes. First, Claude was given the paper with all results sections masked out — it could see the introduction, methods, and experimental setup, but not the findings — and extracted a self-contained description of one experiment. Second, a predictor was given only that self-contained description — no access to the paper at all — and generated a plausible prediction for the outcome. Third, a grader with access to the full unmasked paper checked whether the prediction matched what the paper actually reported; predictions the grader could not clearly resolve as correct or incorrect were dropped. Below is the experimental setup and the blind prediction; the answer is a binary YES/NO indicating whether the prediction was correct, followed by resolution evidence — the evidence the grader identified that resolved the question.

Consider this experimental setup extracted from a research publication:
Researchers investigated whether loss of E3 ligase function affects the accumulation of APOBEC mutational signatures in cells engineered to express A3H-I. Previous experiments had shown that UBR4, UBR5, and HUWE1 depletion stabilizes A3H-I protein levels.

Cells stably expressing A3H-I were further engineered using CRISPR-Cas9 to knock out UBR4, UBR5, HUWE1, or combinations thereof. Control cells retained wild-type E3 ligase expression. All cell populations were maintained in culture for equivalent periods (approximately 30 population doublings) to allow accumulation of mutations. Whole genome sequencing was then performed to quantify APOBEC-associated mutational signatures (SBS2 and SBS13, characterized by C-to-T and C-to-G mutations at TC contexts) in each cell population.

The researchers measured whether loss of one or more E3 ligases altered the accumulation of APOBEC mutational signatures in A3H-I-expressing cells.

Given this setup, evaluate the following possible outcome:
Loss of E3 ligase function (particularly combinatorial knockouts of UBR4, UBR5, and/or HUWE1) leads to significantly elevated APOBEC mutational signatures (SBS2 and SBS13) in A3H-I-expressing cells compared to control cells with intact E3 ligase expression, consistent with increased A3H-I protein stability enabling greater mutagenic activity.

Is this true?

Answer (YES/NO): YES